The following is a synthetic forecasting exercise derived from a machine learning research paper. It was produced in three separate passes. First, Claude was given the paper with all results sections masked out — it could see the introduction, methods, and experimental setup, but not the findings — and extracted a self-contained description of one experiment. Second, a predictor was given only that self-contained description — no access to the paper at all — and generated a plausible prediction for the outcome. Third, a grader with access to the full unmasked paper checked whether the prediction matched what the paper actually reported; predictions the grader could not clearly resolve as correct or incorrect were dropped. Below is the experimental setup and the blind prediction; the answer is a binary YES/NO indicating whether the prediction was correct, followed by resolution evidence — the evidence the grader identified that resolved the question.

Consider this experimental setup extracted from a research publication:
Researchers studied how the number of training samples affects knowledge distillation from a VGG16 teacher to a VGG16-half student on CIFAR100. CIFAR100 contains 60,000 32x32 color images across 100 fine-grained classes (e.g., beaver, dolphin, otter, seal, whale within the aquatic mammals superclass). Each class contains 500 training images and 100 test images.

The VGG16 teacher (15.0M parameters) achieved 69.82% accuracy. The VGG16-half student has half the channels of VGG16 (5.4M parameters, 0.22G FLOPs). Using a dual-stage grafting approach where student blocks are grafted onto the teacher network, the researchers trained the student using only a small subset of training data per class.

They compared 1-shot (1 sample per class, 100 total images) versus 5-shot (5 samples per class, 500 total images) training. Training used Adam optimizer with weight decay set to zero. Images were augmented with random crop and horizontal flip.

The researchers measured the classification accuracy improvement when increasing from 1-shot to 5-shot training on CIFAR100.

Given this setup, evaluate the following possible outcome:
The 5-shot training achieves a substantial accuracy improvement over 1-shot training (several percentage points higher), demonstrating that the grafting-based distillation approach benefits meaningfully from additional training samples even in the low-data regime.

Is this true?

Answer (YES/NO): YES